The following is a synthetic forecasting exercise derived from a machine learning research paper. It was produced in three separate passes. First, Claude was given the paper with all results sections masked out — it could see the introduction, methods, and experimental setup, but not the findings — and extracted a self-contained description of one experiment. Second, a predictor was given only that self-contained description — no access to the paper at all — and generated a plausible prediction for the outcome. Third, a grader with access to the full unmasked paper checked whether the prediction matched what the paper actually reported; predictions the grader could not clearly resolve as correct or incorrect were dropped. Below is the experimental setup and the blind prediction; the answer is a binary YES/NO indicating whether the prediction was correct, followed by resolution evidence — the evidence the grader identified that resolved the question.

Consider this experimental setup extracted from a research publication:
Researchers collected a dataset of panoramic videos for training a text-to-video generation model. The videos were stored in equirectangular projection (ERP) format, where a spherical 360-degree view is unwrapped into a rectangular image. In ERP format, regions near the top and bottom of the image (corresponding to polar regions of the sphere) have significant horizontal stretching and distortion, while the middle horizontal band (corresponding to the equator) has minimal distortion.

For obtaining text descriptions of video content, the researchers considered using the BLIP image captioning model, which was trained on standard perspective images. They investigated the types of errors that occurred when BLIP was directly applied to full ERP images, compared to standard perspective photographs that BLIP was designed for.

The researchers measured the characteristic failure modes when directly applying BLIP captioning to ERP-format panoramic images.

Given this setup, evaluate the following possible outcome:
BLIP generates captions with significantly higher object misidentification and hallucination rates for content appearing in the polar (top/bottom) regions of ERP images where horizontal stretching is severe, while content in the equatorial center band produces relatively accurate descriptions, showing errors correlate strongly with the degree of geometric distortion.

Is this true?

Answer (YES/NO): NO